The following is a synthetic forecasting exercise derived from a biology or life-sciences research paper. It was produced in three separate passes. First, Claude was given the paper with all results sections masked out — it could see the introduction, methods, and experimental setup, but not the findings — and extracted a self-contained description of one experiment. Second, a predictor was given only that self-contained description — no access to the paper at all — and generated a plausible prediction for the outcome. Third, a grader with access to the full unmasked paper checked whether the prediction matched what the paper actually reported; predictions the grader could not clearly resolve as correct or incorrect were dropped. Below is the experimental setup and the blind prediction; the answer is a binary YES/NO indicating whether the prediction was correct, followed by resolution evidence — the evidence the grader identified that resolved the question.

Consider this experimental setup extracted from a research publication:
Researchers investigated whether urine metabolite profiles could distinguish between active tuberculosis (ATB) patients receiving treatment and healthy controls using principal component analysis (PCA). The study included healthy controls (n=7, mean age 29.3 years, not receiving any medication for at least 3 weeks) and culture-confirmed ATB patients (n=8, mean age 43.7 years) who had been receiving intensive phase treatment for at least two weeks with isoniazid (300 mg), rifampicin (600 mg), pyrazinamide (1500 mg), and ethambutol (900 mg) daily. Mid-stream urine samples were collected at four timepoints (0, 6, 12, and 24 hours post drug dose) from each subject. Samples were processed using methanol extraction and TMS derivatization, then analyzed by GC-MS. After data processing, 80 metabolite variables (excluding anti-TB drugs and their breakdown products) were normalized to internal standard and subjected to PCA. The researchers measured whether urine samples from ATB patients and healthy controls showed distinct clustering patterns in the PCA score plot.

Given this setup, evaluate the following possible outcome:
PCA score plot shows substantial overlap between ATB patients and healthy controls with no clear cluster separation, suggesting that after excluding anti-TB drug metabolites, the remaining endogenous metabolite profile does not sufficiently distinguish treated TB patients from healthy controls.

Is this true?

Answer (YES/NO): NO